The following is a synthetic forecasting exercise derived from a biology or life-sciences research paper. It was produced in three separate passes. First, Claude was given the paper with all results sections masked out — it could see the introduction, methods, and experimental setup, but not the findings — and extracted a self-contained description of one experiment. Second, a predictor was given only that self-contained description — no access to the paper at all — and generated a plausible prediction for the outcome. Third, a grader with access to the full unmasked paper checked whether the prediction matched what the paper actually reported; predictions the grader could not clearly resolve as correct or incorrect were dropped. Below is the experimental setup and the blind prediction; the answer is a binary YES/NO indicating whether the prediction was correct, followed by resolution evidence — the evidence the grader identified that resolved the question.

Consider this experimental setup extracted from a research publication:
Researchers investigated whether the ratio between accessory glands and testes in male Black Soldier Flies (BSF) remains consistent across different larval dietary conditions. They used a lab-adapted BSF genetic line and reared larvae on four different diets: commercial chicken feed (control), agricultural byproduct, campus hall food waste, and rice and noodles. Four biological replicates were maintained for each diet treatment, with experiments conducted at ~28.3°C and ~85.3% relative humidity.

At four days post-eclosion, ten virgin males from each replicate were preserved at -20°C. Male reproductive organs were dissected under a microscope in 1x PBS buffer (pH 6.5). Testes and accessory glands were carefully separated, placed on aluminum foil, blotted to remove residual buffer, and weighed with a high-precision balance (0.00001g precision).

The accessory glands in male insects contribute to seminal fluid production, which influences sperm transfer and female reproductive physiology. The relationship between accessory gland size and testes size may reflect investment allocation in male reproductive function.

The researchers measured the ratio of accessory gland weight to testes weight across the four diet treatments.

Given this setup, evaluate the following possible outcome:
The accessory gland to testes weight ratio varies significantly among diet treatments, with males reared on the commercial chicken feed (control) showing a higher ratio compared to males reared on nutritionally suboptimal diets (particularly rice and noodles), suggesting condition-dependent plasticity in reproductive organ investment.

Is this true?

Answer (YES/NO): NO